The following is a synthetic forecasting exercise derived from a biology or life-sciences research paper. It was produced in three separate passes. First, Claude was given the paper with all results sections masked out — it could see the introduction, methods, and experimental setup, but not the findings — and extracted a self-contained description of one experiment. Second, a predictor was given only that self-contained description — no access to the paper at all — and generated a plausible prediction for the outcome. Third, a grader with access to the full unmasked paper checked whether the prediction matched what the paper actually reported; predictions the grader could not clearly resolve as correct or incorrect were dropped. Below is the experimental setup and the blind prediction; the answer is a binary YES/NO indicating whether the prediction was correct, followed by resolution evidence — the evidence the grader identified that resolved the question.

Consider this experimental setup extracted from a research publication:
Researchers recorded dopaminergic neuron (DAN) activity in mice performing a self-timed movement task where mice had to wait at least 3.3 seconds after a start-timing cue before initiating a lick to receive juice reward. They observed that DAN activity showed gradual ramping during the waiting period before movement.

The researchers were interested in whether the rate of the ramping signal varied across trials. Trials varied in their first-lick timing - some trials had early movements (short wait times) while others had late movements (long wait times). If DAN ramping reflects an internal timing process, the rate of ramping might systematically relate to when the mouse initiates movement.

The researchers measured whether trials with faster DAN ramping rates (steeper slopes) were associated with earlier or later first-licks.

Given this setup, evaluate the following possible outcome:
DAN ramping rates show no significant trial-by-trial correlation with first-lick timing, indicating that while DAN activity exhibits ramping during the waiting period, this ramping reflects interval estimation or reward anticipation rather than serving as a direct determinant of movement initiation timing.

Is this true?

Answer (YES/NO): NO